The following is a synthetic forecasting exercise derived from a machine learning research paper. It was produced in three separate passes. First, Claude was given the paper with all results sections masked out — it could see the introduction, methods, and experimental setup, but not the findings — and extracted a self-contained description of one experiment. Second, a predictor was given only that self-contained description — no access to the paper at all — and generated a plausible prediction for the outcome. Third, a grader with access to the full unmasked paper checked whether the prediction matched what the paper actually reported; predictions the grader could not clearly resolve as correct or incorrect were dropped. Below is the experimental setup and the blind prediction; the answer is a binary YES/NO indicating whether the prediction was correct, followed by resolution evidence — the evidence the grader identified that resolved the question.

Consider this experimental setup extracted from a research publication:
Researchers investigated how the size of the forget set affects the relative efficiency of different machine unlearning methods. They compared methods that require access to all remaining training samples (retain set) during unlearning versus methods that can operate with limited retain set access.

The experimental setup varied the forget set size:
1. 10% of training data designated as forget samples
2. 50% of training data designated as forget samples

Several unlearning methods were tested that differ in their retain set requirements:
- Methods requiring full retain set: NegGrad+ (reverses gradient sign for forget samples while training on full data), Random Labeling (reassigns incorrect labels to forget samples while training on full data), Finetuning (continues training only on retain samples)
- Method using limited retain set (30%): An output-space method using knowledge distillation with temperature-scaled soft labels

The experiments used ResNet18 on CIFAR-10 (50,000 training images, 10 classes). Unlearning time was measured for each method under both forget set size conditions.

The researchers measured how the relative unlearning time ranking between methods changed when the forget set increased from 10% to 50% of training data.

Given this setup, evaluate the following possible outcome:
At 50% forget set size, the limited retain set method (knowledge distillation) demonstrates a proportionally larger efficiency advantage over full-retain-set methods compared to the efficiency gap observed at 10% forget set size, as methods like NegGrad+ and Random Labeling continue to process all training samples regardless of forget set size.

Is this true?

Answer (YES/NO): NO